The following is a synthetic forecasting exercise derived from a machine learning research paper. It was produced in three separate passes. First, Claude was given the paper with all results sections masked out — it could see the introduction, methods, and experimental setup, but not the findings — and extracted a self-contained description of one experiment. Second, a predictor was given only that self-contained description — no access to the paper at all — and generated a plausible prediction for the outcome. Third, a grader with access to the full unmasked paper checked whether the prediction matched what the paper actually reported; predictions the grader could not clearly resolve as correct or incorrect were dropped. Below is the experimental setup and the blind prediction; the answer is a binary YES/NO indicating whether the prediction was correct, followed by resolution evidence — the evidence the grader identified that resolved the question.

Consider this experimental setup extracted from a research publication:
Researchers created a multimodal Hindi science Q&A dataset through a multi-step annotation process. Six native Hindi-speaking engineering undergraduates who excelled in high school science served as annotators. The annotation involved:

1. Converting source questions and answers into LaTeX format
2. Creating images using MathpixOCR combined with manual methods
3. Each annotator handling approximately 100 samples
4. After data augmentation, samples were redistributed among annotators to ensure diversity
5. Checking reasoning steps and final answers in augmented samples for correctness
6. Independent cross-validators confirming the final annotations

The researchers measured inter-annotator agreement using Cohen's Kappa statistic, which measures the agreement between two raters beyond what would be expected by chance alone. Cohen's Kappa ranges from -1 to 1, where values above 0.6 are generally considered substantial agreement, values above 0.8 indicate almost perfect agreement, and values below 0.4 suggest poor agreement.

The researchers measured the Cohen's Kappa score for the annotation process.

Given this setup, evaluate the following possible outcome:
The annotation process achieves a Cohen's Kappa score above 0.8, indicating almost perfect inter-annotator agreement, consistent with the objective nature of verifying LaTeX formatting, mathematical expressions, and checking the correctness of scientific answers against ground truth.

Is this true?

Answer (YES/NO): NO